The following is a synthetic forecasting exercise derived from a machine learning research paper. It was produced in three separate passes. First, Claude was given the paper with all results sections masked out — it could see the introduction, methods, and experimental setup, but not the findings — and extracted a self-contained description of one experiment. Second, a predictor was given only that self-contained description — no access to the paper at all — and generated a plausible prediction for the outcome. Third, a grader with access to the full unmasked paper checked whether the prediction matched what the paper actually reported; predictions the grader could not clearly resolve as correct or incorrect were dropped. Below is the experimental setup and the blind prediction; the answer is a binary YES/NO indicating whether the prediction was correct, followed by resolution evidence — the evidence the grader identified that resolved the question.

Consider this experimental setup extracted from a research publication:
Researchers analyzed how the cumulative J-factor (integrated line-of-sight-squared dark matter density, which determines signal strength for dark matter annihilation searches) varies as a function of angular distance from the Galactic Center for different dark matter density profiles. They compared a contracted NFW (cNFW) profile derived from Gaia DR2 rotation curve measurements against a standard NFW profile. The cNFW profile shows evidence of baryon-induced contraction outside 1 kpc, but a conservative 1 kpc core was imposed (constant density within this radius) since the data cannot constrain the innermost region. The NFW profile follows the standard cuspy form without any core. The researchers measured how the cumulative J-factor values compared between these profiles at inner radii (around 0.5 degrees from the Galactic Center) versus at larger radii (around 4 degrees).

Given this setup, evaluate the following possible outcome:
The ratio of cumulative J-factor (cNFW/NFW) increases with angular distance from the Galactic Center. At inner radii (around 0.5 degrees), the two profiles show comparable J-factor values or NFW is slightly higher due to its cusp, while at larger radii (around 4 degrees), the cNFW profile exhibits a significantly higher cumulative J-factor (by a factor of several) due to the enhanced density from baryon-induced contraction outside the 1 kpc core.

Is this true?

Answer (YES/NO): NO